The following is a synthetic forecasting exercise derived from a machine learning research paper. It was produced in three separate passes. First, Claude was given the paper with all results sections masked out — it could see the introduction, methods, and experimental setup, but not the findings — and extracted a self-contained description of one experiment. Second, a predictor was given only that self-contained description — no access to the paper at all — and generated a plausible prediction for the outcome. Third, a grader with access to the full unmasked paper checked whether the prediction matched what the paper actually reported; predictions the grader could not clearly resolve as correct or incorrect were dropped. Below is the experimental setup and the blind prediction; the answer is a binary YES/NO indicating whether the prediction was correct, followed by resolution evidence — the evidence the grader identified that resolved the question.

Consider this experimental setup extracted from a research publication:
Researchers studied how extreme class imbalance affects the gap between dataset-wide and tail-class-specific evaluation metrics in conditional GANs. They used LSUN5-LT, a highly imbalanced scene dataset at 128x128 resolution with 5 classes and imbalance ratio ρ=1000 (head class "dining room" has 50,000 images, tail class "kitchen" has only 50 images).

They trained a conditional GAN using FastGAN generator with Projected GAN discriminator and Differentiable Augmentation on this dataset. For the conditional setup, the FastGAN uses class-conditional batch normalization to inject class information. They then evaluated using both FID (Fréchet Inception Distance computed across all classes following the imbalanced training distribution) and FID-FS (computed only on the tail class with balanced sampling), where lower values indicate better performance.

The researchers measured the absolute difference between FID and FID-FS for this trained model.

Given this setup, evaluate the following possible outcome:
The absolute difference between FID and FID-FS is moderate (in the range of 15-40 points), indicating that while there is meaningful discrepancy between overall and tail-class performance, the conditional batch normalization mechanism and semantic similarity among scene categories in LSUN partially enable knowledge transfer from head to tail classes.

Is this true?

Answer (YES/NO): NO